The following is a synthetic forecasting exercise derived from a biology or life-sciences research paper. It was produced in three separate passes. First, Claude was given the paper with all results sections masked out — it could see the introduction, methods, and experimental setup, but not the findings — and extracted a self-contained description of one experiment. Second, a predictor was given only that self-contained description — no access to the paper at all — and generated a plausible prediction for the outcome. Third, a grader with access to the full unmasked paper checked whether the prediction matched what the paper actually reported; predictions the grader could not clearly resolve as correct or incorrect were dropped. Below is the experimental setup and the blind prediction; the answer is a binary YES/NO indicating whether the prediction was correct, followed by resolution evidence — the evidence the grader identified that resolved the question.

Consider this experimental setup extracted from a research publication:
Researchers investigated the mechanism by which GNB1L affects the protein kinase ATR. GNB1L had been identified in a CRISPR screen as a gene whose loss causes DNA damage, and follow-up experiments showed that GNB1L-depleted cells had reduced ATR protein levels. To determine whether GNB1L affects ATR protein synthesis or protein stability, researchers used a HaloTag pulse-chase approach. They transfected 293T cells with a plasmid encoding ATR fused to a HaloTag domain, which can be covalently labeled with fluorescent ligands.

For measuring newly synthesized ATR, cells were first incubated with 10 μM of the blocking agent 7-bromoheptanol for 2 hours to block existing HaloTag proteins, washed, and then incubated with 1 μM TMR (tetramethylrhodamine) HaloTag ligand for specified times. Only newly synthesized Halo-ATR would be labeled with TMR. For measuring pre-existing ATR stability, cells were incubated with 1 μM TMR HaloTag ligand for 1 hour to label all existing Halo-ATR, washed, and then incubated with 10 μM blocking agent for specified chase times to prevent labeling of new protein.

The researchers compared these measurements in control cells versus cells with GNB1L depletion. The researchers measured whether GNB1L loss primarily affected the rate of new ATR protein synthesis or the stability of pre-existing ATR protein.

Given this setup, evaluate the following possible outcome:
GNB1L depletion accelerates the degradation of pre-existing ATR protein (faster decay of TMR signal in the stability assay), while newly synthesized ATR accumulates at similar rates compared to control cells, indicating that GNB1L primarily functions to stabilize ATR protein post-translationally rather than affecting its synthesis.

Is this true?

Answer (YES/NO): NO